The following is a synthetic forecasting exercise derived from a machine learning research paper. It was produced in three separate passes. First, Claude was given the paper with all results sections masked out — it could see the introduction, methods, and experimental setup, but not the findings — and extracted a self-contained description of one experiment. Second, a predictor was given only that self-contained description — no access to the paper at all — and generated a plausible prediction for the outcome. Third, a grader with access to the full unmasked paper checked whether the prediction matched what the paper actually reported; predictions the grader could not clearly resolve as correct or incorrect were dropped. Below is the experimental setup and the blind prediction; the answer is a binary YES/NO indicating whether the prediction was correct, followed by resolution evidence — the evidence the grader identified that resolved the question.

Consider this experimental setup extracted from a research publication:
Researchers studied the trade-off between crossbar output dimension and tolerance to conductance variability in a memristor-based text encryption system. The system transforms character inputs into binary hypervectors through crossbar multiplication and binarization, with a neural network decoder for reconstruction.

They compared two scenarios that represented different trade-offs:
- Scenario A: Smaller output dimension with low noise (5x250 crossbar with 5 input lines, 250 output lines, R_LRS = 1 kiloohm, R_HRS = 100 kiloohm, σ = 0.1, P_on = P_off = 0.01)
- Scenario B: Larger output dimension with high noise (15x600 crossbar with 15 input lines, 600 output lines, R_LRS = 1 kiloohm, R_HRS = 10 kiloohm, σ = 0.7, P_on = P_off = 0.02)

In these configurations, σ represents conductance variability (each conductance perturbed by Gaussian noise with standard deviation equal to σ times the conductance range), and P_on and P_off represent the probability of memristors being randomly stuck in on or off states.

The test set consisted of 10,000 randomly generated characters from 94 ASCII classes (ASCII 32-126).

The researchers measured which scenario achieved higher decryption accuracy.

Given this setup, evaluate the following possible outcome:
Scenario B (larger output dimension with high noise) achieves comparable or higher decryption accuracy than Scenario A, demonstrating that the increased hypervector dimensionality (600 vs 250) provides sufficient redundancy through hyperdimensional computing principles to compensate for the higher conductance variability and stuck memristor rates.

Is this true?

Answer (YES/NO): NO